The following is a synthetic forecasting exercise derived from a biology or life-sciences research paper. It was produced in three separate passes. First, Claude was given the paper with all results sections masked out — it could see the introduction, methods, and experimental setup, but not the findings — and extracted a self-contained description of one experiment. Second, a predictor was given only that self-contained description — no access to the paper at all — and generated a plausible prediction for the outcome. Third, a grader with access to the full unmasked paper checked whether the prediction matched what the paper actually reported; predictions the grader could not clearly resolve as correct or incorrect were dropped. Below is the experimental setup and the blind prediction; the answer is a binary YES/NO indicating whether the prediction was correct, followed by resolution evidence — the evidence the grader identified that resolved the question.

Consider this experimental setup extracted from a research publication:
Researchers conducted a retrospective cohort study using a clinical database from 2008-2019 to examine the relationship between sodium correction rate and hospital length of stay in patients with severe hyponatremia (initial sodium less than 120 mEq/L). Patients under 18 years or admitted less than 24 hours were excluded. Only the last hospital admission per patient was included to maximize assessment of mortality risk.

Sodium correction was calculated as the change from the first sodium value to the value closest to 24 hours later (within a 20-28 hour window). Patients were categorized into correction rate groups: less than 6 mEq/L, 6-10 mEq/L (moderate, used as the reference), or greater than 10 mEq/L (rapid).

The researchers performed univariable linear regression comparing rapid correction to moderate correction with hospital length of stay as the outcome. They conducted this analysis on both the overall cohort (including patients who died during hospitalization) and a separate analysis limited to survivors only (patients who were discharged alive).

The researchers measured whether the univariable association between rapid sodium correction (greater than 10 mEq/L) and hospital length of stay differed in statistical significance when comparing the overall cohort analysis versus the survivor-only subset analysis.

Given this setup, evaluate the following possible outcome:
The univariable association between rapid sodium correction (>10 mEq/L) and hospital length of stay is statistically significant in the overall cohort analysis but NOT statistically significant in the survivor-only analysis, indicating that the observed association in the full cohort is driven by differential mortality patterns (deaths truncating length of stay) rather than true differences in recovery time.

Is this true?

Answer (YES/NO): NO